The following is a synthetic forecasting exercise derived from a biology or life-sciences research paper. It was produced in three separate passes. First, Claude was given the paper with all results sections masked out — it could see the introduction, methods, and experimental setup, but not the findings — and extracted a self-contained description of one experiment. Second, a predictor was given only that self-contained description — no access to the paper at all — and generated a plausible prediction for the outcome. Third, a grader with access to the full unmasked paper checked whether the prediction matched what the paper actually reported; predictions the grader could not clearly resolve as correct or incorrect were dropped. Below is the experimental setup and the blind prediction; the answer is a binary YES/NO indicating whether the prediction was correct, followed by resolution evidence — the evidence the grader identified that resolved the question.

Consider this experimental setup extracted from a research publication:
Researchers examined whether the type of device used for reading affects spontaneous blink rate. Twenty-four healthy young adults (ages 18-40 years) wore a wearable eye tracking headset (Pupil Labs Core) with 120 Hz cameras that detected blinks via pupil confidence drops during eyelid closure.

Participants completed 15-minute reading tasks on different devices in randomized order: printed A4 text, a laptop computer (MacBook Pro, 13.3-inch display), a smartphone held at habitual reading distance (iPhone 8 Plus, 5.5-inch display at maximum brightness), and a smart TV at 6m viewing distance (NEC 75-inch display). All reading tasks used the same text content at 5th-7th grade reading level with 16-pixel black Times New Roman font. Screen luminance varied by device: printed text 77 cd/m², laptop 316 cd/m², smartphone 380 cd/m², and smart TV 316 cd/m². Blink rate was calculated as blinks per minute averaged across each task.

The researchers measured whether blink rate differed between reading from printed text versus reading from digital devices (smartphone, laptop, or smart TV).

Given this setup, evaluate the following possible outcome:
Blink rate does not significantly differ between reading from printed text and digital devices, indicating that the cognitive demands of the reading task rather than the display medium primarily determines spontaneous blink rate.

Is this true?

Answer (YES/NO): YES